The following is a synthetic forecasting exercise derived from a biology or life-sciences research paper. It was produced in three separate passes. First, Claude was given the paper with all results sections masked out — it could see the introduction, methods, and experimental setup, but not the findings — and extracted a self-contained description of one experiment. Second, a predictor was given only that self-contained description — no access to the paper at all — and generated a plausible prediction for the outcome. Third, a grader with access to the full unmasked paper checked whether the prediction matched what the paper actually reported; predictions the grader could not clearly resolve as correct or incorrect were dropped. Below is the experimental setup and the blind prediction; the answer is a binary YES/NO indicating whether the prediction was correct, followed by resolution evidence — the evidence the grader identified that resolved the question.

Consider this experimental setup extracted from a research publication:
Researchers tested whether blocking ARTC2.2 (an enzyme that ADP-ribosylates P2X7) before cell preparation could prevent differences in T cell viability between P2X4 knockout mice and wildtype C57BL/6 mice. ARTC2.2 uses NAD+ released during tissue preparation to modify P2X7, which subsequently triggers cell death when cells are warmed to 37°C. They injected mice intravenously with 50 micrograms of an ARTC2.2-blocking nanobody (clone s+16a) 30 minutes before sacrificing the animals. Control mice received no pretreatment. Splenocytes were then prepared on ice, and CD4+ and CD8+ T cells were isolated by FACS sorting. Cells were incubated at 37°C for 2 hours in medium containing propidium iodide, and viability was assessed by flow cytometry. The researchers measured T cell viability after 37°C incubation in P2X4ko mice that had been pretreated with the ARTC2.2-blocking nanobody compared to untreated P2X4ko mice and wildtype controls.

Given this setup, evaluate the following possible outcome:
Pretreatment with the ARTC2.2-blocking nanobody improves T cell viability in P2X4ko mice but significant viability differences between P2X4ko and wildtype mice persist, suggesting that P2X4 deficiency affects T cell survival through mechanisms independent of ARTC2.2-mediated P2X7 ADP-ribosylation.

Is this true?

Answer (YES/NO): NO